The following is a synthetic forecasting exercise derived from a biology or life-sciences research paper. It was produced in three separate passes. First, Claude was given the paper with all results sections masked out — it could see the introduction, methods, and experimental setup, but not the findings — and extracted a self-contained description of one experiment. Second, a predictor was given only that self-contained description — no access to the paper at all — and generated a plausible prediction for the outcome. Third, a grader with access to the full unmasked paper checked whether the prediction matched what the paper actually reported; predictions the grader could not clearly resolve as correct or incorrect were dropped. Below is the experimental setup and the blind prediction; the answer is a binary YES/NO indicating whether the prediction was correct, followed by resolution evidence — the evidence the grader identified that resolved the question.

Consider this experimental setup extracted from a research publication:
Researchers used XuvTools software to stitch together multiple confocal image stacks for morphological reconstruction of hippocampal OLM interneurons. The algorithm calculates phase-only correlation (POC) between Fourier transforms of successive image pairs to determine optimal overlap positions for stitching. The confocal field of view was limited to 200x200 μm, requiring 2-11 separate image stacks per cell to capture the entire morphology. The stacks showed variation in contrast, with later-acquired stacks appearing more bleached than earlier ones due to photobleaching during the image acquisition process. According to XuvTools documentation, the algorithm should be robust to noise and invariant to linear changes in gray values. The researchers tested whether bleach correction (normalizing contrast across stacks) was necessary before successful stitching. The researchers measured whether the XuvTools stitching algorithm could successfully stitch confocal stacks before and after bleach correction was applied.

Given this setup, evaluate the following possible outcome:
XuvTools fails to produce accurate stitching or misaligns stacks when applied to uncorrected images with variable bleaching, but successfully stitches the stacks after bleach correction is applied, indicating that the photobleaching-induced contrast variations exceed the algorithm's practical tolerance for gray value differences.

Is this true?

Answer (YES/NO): NO